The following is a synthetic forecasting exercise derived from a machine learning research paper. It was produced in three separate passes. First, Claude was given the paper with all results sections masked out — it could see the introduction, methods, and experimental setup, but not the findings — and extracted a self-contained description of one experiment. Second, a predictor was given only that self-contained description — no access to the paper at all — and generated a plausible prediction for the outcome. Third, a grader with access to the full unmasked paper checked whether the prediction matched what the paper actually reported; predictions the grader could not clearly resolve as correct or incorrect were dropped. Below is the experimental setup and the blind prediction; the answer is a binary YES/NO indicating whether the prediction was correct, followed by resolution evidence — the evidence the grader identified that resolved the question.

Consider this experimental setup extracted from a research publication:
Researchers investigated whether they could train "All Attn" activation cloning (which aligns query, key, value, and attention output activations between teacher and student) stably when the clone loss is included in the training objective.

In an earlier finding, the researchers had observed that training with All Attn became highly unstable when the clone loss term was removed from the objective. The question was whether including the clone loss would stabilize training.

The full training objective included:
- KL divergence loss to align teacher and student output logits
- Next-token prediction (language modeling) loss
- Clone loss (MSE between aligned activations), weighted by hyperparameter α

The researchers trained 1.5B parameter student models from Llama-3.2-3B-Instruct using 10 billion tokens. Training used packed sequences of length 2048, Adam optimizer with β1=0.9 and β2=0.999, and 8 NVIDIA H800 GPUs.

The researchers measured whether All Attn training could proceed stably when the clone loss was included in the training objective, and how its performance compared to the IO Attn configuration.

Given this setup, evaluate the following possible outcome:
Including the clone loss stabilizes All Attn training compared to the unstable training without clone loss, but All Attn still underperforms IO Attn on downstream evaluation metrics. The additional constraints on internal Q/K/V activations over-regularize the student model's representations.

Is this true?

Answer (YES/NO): NO